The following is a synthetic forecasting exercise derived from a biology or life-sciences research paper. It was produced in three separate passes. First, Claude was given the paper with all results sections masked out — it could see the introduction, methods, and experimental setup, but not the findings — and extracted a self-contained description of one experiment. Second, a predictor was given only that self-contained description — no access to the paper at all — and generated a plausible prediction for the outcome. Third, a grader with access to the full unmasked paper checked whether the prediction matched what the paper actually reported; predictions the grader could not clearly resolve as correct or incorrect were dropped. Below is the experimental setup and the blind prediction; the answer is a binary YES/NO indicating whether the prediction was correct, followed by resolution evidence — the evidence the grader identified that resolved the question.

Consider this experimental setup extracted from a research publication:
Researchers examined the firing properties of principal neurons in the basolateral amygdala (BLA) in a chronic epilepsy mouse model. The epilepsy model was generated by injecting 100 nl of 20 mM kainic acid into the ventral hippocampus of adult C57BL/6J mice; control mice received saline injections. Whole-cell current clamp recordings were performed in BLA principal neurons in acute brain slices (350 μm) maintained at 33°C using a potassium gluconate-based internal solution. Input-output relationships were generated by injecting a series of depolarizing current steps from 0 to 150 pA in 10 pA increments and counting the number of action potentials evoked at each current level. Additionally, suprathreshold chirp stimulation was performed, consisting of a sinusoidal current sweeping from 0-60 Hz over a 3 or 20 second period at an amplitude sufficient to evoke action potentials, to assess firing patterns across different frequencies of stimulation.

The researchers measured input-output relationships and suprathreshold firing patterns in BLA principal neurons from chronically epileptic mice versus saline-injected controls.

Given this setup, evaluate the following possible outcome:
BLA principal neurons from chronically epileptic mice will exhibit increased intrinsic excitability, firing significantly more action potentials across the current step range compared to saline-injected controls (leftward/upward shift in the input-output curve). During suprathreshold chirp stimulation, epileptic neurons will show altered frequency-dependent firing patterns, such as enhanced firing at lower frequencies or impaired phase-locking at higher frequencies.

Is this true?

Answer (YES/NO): NO